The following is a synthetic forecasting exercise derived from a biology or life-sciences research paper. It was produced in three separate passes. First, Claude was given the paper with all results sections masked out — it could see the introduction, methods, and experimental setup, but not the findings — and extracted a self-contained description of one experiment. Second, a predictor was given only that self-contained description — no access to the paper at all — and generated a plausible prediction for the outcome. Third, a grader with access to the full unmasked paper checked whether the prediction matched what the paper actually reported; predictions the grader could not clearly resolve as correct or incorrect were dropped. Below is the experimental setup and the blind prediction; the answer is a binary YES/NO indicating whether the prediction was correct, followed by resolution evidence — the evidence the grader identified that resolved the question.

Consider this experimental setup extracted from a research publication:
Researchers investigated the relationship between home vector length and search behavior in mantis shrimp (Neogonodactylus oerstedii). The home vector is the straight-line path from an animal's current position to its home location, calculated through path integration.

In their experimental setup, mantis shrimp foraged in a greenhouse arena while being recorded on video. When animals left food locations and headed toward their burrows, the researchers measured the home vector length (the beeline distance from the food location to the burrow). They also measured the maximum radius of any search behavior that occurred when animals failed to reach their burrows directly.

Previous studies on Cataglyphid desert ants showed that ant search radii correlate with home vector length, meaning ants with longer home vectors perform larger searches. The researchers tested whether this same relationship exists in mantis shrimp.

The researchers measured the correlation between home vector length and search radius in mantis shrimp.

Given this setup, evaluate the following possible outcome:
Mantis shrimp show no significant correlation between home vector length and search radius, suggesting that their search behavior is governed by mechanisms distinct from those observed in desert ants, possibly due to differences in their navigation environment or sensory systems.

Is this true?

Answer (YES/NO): YES